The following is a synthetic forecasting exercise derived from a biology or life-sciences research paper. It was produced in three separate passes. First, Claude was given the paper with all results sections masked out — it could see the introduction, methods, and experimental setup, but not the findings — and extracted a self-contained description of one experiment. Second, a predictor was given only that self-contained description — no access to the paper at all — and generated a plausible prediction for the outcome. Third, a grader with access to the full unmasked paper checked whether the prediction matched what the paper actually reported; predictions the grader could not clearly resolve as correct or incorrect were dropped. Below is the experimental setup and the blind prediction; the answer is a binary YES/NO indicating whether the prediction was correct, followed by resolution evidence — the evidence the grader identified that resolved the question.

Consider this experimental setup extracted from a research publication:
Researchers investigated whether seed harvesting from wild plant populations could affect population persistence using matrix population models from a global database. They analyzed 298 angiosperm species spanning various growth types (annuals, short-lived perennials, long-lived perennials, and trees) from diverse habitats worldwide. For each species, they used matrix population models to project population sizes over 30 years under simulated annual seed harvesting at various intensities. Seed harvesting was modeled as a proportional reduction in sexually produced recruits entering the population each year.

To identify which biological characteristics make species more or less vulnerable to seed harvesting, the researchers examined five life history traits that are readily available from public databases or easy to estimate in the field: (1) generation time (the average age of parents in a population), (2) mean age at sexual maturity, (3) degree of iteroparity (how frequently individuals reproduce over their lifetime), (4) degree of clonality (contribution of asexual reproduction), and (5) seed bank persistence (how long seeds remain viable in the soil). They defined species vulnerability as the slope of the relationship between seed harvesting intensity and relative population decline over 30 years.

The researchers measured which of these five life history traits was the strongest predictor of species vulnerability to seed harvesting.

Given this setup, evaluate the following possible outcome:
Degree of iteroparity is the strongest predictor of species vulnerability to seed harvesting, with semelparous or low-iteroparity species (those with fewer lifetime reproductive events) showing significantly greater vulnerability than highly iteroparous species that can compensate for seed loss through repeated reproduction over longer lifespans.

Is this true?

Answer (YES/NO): NO